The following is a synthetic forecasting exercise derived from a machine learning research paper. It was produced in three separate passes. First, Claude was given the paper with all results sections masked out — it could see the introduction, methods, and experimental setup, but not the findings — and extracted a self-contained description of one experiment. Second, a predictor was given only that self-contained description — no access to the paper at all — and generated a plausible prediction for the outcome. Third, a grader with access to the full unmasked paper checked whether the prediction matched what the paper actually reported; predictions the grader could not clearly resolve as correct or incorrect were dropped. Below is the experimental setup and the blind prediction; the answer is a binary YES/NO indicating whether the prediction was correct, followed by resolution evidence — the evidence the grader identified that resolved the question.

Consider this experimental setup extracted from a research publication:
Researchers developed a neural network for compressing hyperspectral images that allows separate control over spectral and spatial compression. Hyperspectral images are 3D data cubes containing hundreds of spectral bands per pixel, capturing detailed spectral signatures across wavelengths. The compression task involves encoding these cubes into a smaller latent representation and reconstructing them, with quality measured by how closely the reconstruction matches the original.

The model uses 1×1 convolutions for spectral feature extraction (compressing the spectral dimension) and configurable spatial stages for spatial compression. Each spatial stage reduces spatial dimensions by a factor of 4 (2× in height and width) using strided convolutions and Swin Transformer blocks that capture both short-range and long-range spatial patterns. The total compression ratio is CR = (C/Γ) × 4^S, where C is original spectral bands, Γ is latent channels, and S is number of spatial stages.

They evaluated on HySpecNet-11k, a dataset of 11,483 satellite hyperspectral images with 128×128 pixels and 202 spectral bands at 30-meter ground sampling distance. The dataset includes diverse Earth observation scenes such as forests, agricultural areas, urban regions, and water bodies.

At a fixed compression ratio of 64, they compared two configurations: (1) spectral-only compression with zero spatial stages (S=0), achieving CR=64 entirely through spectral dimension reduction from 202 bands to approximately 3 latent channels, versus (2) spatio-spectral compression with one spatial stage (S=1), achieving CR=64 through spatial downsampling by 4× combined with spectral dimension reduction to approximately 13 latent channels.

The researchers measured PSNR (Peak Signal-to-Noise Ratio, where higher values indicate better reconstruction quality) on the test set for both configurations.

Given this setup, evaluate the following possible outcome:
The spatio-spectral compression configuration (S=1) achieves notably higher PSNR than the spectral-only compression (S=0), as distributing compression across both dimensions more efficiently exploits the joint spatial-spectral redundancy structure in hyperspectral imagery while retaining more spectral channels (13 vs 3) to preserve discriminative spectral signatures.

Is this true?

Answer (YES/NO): YES